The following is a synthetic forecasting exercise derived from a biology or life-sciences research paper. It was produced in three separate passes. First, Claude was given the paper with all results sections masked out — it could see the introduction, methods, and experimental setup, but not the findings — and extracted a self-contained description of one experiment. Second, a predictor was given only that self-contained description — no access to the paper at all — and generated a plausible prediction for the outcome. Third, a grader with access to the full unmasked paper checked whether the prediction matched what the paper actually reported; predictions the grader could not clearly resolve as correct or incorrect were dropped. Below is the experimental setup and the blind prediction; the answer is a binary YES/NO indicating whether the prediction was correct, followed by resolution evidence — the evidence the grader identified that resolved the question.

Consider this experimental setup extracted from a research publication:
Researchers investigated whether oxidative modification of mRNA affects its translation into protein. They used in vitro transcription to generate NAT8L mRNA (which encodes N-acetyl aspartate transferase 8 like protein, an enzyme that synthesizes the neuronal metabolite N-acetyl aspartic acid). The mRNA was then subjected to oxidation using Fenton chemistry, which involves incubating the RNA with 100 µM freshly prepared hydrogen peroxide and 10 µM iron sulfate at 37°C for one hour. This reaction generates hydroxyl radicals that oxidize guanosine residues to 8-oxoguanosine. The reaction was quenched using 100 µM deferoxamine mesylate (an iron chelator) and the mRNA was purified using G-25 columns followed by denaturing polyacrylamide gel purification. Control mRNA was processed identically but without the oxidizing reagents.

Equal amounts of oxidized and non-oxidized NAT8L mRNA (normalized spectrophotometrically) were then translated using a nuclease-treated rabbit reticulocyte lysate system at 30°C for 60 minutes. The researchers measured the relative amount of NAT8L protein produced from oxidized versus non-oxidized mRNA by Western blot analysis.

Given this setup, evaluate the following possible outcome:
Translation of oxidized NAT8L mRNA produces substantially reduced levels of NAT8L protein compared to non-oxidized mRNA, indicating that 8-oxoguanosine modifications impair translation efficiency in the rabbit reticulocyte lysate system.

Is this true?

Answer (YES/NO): YES